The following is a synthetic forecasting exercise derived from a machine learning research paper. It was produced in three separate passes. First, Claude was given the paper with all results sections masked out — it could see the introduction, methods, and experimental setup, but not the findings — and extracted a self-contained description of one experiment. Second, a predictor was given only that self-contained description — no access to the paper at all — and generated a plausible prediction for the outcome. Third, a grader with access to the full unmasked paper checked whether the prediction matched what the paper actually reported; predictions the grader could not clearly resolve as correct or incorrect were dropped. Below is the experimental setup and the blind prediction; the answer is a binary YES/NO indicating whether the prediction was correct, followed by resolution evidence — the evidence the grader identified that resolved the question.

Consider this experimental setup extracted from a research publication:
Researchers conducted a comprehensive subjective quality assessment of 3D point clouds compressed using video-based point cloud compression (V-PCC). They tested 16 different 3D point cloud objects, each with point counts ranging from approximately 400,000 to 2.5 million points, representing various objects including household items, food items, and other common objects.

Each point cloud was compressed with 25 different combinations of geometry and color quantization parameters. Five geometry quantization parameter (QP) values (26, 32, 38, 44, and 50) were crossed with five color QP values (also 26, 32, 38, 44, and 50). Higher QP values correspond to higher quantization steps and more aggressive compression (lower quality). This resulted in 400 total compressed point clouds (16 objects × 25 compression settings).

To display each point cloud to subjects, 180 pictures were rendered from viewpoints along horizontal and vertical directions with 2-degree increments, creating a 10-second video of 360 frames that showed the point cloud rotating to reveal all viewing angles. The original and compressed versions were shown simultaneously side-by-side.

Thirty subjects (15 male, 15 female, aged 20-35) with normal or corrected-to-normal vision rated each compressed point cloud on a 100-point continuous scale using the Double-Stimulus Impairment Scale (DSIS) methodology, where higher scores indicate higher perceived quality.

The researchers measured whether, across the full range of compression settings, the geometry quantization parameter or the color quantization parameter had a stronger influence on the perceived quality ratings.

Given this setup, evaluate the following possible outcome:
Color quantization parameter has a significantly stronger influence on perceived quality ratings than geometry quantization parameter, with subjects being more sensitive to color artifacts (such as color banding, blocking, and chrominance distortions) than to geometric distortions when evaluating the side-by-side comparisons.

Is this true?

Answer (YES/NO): NO